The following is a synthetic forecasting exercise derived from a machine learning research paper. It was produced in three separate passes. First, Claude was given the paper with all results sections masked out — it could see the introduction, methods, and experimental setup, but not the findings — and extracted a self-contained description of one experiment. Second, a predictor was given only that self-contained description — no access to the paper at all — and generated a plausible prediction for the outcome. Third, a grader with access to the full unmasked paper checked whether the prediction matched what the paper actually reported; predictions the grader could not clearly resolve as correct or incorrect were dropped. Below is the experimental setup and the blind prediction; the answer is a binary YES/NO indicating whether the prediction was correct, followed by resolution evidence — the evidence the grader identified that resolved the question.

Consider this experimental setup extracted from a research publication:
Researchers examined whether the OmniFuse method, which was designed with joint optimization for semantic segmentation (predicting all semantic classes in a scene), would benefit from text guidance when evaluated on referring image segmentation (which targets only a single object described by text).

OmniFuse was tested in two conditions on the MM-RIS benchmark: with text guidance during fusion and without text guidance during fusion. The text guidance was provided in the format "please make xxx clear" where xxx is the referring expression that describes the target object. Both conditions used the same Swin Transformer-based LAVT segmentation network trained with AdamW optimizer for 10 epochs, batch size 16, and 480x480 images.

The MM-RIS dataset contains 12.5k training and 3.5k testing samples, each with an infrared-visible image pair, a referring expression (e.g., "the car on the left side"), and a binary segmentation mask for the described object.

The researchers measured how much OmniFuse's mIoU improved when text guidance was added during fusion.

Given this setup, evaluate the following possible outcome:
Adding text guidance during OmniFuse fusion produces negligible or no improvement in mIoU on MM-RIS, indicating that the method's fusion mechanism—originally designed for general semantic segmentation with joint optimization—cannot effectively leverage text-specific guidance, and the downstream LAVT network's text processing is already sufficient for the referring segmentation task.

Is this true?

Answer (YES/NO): YES